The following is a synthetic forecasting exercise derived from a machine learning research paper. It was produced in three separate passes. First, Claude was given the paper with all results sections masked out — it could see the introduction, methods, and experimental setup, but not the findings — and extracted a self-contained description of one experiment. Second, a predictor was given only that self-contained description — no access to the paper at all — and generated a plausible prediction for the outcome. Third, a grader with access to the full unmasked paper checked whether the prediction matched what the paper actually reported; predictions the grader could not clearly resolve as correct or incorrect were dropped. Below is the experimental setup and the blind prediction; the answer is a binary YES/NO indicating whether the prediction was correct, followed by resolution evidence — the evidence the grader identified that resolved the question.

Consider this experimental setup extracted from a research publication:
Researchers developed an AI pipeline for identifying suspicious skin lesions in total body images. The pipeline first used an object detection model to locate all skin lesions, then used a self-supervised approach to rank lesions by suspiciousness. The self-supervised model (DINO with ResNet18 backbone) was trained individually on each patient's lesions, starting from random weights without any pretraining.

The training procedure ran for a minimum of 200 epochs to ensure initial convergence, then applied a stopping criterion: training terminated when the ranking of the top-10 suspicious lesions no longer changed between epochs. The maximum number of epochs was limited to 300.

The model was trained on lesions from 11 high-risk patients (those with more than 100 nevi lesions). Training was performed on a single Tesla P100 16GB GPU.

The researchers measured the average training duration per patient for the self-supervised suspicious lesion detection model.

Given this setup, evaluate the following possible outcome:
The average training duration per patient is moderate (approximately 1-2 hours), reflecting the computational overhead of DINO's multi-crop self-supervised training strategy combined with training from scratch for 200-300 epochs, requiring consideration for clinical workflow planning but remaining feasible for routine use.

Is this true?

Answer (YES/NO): NO